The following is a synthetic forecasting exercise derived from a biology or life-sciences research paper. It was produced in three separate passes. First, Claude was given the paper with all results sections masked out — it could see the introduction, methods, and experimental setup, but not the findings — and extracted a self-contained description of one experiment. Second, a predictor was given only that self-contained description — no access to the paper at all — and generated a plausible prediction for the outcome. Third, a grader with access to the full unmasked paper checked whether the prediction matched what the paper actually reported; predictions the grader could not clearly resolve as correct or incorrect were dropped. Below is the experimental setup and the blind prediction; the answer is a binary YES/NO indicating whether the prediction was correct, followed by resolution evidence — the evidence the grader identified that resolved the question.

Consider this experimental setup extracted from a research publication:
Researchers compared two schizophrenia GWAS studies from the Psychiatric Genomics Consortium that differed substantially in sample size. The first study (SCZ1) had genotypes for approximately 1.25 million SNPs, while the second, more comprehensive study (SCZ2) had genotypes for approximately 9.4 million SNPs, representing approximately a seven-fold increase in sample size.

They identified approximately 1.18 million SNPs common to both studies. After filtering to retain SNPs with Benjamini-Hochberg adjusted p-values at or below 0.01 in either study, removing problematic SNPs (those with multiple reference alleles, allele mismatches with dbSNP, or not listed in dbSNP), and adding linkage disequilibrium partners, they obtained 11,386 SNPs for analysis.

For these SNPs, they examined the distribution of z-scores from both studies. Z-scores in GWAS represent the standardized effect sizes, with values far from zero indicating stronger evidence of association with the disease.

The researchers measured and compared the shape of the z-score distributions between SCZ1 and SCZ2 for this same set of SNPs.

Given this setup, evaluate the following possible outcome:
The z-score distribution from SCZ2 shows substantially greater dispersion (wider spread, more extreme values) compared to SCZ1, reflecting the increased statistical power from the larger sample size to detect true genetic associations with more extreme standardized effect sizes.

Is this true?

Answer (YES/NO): YES